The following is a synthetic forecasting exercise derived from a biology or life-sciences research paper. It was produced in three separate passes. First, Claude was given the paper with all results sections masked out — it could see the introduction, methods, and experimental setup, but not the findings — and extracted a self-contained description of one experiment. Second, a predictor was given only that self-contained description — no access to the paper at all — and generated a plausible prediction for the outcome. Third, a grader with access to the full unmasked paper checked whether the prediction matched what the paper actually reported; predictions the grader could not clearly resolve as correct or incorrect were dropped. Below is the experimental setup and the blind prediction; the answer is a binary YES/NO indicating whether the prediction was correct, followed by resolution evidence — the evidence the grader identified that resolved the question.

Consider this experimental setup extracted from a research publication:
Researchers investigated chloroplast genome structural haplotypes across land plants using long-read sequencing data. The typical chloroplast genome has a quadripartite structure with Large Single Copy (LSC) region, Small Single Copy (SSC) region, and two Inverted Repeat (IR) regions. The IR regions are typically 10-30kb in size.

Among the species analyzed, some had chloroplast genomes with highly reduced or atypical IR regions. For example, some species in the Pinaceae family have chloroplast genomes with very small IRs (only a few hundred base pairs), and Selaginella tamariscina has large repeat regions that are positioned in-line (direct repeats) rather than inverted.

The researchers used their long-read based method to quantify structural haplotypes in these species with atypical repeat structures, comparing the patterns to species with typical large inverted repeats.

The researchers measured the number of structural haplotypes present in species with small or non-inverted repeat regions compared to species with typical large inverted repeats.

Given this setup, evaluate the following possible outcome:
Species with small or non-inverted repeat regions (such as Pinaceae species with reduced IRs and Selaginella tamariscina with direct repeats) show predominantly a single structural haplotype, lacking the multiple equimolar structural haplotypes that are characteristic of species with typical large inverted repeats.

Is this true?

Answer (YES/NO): YES